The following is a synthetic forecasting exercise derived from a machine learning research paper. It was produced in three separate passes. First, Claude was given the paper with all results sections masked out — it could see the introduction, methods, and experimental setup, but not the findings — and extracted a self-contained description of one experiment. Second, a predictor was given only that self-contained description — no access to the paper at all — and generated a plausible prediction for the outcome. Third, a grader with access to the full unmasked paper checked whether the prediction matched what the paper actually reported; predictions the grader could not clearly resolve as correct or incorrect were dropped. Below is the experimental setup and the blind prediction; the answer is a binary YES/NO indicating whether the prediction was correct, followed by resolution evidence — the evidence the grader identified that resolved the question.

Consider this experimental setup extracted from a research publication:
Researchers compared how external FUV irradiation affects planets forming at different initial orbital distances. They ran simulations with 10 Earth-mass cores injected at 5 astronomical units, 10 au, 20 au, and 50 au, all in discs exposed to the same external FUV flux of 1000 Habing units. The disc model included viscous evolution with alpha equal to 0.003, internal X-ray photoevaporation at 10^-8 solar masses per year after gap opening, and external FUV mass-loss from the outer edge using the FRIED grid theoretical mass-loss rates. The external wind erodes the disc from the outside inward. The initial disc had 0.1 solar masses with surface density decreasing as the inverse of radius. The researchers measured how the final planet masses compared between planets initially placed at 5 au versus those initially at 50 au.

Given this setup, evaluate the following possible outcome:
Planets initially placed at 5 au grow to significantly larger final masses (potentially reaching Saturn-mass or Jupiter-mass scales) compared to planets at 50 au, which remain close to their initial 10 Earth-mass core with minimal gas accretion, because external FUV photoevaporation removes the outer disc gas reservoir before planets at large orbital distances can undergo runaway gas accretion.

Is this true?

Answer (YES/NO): NO